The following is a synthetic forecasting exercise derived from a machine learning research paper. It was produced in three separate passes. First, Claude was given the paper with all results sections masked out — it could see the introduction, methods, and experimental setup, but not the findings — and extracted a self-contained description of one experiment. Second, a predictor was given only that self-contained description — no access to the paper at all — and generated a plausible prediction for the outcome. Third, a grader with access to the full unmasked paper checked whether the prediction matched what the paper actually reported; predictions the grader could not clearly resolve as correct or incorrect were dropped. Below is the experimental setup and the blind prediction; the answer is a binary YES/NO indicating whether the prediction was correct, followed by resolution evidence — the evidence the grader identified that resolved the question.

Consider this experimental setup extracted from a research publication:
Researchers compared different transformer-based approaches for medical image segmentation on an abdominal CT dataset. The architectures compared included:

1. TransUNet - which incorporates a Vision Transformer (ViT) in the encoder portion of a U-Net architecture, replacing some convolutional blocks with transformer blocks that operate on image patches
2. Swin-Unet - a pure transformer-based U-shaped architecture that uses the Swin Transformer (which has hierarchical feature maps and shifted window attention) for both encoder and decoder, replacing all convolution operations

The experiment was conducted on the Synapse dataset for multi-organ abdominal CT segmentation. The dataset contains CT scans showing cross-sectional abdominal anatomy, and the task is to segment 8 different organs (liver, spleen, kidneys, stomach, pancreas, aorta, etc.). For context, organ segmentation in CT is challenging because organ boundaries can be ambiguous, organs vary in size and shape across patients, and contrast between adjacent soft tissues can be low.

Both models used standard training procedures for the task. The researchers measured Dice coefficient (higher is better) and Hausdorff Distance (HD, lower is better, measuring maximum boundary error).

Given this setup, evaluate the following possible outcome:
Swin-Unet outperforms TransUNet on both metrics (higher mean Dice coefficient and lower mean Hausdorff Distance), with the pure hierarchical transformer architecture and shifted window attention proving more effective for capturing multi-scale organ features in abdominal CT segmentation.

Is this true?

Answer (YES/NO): YES